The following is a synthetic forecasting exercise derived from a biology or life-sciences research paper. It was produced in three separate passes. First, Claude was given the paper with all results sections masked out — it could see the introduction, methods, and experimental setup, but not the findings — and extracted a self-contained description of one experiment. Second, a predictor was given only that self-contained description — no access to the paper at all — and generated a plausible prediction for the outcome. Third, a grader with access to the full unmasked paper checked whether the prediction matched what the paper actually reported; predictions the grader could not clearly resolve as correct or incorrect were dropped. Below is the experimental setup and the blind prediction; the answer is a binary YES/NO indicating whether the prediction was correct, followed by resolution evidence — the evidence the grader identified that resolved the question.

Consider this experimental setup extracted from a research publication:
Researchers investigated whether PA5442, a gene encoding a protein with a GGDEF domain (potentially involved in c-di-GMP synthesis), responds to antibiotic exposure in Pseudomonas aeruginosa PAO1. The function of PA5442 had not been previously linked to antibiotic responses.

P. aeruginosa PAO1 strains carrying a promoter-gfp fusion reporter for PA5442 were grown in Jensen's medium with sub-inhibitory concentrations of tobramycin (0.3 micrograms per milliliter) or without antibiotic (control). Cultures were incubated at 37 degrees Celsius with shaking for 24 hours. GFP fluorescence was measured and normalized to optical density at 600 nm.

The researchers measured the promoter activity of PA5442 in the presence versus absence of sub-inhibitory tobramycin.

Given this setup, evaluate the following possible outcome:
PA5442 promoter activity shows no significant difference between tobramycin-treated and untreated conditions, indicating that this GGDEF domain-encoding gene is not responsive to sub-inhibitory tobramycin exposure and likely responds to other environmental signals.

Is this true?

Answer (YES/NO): NO